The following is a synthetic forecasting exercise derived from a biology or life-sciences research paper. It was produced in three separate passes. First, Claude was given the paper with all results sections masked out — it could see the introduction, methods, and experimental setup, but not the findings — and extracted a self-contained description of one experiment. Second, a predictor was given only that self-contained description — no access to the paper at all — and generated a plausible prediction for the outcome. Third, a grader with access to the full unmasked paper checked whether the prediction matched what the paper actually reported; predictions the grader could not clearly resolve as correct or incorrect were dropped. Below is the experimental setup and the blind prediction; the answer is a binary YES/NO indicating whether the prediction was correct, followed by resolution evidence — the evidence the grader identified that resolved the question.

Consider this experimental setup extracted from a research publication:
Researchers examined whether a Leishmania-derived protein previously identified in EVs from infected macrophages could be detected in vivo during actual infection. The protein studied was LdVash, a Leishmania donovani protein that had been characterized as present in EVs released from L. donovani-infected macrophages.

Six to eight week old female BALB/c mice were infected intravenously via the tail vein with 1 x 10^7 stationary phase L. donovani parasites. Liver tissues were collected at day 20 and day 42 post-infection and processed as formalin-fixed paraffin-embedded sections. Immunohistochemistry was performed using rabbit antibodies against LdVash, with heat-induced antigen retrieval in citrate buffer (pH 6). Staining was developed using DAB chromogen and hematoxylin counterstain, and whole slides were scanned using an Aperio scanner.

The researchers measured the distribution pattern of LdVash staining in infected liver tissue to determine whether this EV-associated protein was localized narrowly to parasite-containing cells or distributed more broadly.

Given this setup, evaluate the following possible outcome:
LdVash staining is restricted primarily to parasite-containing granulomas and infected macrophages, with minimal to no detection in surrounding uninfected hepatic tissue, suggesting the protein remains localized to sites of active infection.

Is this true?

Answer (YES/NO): NO